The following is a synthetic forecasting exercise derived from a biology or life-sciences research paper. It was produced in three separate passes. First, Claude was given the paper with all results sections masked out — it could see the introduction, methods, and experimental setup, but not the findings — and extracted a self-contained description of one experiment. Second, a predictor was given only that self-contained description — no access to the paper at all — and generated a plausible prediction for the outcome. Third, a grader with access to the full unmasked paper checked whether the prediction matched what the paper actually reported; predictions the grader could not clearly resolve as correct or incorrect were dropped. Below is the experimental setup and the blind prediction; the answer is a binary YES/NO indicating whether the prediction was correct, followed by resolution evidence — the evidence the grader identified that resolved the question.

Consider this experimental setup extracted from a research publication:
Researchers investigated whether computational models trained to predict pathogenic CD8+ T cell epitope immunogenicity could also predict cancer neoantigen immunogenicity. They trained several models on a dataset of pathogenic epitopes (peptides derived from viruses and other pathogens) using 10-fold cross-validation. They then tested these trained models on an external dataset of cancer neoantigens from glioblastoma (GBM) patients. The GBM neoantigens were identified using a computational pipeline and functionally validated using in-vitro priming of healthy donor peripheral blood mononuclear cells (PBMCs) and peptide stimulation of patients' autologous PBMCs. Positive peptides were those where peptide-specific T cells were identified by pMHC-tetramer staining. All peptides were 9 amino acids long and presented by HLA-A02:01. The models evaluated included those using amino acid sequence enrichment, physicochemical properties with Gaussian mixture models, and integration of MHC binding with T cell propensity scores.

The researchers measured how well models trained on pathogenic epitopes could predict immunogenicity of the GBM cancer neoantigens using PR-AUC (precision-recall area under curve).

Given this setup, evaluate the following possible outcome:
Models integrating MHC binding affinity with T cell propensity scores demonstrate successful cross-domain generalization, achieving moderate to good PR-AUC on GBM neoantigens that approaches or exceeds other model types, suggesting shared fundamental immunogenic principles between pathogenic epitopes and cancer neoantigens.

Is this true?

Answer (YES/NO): NO